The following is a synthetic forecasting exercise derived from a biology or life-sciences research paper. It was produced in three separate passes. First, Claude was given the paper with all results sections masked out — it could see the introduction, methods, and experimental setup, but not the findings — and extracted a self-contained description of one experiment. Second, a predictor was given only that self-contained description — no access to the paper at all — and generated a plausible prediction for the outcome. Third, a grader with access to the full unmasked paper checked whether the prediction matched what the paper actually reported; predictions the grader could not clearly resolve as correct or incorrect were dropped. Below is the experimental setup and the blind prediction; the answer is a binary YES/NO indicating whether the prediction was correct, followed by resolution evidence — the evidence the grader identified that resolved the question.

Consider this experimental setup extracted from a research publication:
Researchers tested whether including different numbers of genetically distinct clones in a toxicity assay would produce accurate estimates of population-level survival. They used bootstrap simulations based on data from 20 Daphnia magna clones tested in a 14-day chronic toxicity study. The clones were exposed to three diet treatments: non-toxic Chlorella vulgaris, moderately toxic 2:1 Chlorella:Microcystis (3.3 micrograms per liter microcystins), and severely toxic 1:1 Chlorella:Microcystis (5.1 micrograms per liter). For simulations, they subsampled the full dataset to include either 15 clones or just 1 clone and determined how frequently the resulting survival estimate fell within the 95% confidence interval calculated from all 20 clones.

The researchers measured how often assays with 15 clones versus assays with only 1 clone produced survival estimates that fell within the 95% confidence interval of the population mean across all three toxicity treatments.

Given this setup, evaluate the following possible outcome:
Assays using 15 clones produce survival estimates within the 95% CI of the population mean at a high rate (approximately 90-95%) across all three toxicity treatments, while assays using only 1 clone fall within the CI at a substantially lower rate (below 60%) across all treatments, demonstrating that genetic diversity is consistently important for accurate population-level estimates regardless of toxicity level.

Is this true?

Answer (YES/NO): NO